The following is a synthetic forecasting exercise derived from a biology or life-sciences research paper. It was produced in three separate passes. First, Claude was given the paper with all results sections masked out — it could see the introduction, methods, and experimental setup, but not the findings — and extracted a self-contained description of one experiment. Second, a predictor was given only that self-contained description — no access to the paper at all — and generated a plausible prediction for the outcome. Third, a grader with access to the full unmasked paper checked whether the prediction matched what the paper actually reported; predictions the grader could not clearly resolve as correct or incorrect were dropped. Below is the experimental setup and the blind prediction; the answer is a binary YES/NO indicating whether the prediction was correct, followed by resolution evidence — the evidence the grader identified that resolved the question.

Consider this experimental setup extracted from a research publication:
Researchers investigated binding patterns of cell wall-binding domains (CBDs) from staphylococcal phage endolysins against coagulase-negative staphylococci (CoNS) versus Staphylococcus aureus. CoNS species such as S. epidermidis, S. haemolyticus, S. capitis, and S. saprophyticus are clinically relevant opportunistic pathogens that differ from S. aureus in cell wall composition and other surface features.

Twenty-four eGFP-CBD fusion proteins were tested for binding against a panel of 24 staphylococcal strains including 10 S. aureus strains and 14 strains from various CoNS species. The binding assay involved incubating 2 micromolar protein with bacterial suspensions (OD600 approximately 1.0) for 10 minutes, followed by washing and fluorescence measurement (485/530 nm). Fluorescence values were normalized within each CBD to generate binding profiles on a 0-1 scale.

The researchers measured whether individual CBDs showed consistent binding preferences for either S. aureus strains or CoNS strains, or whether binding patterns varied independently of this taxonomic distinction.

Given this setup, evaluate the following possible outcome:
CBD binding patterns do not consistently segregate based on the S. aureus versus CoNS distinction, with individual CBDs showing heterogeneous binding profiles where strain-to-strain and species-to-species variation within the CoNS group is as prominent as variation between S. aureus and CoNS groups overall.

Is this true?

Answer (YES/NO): YES